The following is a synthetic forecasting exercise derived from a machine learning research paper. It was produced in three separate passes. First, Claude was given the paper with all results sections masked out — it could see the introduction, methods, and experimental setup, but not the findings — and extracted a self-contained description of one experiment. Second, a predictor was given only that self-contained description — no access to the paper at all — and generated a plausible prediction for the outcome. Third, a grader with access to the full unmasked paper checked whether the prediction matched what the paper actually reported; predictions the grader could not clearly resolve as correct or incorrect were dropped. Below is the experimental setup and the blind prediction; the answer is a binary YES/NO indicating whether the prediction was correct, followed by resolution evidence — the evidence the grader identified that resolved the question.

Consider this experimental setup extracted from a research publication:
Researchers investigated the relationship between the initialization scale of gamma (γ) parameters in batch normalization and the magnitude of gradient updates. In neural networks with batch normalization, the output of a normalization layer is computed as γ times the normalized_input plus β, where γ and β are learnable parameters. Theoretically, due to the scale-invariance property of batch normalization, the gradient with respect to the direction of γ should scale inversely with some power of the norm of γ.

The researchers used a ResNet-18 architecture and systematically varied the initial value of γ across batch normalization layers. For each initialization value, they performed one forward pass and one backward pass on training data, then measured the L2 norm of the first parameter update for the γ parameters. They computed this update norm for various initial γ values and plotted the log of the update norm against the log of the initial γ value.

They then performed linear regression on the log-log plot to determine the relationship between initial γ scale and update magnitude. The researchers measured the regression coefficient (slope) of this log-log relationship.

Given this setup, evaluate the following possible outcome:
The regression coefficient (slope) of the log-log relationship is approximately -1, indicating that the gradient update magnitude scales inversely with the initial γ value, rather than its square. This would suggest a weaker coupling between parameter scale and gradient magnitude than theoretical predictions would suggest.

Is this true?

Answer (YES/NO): NO